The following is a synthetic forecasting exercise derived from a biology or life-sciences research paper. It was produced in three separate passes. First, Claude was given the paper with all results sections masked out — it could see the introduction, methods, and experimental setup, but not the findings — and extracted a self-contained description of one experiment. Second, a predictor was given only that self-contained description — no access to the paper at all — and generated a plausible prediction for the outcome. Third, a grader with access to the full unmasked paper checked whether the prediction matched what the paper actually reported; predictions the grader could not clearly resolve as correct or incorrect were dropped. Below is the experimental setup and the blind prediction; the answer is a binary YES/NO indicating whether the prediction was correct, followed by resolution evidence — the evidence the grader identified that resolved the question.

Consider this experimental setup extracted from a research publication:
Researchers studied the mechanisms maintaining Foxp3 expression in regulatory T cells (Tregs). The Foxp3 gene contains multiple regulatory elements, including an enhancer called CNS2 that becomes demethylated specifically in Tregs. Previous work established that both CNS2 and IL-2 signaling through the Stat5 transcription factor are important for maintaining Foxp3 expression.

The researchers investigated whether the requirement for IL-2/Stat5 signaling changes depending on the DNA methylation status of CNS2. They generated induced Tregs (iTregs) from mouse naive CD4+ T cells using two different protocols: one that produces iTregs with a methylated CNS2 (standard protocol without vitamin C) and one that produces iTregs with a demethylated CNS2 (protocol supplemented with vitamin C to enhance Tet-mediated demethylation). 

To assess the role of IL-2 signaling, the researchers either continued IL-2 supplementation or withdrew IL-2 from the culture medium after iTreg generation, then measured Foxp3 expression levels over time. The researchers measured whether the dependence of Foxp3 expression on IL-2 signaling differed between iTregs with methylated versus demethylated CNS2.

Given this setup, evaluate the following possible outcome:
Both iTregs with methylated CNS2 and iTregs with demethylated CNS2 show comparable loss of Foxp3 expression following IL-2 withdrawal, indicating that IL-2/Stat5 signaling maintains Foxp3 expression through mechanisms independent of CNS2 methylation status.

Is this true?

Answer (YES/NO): NO